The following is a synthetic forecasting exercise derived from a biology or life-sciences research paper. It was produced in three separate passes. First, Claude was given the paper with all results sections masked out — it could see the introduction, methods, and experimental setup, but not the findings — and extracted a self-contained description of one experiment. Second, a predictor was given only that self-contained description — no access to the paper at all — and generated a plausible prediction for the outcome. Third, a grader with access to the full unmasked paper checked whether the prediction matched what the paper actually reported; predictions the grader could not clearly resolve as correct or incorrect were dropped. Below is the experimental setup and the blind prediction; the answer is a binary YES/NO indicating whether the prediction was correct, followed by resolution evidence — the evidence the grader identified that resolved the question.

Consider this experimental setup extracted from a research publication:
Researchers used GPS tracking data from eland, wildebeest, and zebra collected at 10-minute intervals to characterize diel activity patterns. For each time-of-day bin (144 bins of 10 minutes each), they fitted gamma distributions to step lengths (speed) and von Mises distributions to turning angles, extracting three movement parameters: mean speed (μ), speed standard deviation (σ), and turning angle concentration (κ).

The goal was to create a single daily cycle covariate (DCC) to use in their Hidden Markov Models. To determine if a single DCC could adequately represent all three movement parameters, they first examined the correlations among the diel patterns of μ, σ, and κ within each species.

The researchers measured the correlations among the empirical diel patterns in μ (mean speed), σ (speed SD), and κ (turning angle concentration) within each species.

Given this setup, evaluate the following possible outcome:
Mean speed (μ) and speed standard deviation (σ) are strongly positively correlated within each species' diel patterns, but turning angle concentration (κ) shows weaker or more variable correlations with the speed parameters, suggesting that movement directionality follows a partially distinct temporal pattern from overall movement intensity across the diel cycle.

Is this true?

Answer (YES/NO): NO